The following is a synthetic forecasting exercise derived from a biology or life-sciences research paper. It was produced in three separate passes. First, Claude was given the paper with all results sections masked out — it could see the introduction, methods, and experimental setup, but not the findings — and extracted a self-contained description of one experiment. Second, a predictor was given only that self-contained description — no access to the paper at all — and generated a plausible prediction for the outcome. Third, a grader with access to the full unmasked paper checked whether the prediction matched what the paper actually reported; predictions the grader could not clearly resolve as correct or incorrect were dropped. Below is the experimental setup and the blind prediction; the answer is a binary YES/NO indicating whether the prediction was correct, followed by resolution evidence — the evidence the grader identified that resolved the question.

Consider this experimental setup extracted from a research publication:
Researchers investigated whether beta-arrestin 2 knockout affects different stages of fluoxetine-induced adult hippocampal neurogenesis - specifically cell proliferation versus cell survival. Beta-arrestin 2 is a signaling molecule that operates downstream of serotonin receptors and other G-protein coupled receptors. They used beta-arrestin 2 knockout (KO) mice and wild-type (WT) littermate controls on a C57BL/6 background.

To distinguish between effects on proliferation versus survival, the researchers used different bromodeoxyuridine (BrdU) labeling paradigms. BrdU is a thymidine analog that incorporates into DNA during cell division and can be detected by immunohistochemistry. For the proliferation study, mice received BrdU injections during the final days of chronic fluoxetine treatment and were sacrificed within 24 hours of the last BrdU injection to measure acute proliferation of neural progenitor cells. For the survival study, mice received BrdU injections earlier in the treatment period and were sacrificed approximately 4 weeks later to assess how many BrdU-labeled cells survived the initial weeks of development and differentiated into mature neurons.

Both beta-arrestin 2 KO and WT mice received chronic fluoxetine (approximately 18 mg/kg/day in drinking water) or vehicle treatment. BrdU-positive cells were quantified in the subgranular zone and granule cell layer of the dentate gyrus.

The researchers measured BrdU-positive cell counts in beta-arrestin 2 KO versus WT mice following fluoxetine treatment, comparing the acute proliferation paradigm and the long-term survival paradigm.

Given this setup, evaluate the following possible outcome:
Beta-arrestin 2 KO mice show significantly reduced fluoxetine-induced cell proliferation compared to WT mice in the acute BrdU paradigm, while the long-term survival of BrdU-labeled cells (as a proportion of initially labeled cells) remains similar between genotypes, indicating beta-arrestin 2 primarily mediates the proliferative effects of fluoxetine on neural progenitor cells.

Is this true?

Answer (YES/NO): NO